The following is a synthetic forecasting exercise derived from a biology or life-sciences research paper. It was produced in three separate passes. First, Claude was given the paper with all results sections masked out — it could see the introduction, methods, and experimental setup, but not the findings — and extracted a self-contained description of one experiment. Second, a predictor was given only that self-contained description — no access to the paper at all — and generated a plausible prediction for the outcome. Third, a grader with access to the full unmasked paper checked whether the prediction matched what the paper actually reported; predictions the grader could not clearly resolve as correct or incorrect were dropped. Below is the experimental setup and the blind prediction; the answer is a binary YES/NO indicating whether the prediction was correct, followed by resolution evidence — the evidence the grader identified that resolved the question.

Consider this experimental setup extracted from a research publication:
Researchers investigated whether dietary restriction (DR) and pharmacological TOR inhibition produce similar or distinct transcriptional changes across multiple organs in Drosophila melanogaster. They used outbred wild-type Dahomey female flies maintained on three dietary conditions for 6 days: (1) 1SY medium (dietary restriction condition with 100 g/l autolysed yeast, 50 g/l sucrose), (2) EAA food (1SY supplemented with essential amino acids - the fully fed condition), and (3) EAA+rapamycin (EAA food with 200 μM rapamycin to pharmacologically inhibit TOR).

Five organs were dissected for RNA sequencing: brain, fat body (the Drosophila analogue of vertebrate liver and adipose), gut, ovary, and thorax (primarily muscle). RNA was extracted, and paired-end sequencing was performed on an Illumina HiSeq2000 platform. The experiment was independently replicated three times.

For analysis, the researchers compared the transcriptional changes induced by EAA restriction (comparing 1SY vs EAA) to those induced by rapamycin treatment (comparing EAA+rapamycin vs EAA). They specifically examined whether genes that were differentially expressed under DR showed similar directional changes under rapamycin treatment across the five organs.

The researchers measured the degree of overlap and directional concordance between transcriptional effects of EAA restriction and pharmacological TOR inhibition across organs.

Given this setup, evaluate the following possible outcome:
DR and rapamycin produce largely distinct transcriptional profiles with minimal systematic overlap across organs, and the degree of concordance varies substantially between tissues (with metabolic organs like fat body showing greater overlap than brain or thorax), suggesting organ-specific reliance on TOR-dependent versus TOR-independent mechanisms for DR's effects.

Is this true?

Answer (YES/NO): NO